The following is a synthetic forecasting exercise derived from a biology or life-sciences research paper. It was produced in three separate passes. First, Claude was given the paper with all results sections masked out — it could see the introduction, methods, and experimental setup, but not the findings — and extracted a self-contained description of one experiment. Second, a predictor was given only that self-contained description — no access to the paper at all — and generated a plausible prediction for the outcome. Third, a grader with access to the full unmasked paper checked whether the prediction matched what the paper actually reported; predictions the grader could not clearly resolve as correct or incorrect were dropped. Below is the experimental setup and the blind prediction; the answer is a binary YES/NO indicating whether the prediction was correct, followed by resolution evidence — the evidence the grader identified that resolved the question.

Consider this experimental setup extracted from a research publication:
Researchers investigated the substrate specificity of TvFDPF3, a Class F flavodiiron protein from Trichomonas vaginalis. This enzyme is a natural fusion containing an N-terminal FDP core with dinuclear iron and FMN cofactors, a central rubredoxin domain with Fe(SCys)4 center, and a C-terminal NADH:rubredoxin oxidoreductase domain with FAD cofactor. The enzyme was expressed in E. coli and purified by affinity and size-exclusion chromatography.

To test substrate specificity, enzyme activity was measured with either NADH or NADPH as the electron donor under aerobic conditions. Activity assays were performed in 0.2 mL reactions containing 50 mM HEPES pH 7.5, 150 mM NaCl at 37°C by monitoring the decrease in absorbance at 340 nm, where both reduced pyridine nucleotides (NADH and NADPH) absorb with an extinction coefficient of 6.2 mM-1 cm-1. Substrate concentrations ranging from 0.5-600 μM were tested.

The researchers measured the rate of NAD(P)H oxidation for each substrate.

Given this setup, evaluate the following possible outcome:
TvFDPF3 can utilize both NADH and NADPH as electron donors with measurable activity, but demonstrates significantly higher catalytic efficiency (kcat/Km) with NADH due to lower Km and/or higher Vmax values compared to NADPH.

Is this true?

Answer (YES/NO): YES